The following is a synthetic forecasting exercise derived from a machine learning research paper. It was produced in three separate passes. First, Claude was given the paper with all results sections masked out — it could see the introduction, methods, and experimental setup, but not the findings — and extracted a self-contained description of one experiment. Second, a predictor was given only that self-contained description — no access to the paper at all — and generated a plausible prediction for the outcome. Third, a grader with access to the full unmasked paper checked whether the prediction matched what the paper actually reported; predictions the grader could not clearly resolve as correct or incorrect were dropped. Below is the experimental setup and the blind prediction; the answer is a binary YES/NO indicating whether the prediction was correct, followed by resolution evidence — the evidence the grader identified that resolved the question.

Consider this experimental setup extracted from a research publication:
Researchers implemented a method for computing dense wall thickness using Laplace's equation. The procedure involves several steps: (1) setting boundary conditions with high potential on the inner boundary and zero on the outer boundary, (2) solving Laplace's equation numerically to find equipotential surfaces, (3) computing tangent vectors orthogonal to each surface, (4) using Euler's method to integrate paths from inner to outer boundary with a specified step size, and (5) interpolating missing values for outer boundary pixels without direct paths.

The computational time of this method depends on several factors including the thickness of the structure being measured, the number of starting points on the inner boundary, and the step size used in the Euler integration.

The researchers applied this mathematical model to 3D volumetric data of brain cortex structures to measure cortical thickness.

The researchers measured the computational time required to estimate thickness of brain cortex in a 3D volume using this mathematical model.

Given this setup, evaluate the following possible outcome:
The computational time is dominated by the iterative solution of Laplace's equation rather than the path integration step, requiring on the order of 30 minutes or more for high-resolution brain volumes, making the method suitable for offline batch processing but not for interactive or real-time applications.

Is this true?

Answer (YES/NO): NO